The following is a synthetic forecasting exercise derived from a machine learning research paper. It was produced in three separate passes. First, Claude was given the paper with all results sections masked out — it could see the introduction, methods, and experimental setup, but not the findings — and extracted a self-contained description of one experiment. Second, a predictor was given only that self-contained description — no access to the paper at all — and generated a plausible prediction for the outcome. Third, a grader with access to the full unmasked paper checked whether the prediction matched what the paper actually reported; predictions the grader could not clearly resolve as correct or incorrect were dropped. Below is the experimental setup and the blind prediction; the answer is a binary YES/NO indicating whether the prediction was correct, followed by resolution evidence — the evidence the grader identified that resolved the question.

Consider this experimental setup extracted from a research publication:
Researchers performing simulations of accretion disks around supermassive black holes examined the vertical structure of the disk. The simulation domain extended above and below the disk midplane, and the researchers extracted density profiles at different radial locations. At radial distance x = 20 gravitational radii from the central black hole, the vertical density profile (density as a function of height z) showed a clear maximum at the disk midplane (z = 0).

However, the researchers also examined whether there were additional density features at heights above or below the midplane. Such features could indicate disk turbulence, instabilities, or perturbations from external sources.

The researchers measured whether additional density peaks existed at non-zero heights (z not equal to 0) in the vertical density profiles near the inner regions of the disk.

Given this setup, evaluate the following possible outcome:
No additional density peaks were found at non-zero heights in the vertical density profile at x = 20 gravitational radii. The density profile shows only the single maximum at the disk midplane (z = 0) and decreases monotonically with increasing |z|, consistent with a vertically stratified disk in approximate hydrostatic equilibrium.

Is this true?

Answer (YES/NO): NO